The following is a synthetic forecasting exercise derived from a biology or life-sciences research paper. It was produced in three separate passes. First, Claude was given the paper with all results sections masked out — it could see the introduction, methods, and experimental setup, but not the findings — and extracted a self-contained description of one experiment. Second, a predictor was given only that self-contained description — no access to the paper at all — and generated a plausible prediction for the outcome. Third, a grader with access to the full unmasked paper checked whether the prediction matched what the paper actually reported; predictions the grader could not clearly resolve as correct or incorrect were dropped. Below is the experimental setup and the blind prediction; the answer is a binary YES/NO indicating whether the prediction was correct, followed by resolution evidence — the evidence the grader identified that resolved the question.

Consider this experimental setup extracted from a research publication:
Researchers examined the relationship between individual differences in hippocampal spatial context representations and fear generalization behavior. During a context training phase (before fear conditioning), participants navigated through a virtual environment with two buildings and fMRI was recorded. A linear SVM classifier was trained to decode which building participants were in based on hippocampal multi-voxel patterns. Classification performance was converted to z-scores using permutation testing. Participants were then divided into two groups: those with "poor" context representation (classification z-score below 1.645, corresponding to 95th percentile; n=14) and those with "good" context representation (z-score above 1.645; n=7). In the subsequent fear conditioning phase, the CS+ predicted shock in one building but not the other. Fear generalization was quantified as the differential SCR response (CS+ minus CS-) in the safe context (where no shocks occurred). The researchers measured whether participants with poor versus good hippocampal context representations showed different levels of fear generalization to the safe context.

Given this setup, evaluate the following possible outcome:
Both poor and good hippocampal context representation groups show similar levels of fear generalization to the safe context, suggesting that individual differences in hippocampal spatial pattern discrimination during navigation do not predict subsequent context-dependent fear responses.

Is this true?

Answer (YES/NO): NO